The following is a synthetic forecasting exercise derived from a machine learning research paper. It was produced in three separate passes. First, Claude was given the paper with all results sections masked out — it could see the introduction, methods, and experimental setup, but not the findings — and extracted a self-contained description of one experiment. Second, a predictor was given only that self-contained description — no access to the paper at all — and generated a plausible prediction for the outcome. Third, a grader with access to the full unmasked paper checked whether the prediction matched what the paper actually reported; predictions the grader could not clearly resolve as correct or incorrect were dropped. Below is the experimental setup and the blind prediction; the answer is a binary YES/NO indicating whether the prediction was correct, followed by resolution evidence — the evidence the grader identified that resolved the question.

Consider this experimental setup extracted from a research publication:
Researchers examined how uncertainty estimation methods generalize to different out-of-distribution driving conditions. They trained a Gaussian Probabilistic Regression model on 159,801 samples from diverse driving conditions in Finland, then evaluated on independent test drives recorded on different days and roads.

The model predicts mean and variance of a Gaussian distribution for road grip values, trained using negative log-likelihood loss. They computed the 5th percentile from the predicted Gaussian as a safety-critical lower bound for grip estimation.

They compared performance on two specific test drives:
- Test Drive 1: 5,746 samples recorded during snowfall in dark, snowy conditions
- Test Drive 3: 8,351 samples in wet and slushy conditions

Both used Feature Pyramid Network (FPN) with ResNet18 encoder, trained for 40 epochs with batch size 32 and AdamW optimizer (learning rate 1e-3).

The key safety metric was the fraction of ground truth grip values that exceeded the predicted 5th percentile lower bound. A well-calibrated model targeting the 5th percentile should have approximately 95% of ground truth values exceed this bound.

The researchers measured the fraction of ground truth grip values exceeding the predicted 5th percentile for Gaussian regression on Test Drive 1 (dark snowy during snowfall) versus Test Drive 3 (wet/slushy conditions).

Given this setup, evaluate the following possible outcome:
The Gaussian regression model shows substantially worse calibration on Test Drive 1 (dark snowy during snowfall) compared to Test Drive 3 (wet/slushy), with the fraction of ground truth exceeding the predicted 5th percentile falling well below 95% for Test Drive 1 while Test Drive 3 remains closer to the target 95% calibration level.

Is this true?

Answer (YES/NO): NO